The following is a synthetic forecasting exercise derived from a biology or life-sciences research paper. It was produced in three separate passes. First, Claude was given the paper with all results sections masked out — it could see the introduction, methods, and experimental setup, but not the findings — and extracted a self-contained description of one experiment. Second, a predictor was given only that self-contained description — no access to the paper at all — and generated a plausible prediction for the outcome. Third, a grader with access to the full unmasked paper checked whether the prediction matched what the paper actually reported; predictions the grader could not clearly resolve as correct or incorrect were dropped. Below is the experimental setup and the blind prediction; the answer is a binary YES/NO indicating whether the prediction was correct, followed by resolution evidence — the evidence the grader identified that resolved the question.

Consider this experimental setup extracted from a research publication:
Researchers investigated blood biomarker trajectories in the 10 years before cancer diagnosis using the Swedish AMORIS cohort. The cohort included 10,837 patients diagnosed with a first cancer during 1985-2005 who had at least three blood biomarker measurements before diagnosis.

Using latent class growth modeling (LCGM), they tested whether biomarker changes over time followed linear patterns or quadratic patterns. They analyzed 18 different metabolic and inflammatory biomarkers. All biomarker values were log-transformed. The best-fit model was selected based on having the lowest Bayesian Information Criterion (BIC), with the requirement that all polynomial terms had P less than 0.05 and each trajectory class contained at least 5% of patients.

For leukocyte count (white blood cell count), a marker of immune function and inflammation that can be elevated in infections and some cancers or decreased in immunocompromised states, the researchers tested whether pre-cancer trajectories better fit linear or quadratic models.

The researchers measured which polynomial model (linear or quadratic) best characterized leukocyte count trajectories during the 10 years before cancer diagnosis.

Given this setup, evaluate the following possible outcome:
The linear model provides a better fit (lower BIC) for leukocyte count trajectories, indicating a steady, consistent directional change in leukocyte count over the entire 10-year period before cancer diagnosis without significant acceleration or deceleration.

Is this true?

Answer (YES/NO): YES